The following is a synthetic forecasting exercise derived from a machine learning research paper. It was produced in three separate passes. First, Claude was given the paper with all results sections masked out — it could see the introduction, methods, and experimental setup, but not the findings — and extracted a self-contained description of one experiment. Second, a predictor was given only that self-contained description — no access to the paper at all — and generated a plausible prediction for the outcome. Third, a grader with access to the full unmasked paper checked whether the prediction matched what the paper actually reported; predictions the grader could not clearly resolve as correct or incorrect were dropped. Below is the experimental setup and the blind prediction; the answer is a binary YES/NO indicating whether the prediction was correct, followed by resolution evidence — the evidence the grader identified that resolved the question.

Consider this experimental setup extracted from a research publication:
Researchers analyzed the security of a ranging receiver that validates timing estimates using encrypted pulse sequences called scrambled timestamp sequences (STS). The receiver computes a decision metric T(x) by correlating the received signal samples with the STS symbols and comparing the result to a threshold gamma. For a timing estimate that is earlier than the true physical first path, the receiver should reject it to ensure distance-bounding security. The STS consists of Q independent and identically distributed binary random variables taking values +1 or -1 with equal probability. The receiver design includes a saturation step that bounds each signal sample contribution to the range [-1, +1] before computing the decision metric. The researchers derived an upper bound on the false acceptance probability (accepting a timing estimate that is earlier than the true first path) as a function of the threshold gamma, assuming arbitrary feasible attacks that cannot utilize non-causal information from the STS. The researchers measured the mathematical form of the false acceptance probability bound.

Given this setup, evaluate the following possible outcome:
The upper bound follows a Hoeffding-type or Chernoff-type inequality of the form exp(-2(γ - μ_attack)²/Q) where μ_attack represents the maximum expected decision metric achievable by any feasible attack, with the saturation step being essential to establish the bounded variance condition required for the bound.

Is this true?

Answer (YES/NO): NO